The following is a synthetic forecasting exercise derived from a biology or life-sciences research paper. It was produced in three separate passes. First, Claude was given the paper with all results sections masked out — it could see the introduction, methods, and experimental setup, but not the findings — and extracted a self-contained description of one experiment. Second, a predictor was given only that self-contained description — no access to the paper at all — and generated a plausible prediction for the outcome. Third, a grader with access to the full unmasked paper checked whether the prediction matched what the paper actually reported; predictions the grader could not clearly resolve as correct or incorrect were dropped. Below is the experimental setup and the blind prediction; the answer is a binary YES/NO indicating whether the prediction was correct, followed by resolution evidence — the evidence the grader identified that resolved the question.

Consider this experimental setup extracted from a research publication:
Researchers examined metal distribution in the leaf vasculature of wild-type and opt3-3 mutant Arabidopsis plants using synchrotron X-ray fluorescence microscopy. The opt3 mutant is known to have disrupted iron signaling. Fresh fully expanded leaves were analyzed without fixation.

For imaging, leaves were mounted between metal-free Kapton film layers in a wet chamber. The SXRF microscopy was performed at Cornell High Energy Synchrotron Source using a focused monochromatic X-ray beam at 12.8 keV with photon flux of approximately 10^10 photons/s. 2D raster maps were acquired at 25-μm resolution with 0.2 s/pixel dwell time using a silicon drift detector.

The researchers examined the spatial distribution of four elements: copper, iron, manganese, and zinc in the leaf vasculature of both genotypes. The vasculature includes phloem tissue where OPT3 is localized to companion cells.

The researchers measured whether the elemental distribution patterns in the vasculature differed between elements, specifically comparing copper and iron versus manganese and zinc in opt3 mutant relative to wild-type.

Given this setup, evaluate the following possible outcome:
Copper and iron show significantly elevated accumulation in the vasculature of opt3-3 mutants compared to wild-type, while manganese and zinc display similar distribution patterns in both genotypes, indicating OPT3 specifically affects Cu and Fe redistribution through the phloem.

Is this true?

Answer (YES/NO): NO